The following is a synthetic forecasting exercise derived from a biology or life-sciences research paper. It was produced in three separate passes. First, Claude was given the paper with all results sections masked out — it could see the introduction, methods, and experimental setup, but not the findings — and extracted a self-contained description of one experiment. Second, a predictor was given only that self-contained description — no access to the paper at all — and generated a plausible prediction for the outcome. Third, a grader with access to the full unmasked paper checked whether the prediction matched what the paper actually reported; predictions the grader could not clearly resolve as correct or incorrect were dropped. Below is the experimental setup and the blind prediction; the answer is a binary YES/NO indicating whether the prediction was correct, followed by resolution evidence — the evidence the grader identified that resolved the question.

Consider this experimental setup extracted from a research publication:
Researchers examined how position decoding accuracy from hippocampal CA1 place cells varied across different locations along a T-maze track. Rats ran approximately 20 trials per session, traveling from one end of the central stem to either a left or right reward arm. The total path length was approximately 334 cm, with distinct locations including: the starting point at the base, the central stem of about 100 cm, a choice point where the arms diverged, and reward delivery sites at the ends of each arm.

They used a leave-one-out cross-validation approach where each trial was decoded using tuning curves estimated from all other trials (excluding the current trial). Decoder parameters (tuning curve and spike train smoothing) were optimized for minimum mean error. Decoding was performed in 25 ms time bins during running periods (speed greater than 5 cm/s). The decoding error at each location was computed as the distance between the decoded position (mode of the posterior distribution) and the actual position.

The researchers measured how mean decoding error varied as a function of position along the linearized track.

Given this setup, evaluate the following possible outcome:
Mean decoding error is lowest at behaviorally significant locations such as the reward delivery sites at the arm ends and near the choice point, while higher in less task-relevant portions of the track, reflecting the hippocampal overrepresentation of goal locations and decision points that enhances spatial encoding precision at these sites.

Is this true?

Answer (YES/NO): NO